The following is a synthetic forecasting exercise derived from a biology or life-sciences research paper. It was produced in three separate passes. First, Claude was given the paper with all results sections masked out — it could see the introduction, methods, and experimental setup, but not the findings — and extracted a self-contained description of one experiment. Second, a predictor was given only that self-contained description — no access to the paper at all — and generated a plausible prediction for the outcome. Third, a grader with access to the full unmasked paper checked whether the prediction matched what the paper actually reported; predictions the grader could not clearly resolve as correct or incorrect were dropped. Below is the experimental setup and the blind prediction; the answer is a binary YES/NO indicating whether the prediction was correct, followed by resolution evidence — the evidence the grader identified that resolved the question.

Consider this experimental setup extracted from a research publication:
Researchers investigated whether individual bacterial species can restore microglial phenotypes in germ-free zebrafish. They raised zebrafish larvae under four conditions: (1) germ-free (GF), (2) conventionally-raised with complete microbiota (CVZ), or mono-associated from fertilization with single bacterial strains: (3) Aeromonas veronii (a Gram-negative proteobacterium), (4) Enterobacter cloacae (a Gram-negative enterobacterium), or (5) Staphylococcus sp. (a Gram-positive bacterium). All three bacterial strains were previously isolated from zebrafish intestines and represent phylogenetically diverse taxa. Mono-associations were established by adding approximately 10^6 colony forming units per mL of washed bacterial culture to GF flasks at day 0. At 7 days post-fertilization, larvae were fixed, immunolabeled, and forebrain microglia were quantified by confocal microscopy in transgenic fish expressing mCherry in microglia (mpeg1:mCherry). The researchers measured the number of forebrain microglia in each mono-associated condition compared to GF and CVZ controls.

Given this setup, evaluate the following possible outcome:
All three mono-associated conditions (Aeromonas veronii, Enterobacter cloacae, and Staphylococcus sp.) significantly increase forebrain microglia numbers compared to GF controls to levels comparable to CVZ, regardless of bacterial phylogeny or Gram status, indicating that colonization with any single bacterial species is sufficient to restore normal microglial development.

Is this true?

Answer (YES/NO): NO